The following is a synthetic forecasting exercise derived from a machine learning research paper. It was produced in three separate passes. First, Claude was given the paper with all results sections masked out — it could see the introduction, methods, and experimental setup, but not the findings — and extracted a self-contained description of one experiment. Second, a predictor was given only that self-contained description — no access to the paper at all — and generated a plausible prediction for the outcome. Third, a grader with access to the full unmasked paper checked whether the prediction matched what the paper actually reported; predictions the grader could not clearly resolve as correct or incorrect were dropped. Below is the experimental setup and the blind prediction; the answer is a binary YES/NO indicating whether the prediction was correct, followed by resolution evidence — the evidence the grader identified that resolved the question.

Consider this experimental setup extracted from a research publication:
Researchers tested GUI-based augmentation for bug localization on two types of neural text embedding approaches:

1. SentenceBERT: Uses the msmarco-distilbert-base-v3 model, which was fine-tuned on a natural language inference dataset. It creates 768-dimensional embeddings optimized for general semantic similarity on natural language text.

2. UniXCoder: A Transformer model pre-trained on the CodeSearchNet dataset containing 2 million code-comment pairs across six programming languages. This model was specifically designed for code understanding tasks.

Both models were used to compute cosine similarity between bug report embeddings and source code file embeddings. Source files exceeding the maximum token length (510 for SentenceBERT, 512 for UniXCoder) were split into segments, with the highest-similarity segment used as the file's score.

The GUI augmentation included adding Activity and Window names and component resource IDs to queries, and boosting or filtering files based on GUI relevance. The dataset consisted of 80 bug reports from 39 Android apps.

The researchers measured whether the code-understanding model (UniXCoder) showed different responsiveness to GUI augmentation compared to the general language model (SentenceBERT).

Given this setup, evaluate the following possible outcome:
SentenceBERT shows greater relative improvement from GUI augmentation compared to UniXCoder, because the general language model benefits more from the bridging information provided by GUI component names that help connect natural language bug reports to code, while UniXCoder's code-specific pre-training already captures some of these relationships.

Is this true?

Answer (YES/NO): YES